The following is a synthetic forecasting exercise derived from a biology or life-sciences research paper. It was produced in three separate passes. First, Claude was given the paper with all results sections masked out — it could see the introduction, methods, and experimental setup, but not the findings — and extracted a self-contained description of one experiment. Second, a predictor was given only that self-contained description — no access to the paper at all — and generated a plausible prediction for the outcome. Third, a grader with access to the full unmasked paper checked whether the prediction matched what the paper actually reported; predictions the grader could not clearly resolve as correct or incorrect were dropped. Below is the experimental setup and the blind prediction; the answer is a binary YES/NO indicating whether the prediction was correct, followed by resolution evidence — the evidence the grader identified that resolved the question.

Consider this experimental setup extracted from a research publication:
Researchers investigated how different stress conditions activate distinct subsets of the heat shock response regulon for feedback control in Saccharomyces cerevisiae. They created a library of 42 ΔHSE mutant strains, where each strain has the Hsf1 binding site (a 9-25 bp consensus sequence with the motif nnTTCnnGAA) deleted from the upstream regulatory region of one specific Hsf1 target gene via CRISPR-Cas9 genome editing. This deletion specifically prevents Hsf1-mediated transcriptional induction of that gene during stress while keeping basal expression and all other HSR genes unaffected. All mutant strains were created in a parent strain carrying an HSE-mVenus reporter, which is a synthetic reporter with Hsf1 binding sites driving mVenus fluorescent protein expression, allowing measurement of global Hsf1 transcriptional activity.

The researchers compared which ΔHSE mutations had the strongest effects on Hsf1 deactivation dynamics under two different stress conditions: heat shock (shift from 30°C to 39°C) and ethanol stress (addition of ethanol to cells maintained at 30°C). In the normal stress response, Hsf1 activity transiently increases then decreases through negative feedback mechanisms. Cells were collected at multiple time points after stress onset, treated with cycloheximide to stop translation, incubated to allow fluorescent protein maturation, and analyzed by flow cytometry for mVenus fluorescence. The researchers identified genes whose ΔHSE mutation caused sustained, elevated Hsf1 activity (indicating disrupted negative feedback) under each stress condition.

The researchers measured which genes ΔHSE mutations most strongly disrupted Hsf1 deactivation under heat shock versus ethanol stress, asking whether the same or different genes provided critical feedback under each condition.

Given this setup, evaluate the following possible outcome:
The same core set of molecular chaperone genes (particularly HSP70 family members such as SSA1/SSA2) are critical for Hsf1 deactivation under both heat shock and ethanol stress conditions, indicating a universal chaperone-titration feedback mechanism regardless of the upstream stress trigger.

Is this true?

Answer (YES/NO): NO